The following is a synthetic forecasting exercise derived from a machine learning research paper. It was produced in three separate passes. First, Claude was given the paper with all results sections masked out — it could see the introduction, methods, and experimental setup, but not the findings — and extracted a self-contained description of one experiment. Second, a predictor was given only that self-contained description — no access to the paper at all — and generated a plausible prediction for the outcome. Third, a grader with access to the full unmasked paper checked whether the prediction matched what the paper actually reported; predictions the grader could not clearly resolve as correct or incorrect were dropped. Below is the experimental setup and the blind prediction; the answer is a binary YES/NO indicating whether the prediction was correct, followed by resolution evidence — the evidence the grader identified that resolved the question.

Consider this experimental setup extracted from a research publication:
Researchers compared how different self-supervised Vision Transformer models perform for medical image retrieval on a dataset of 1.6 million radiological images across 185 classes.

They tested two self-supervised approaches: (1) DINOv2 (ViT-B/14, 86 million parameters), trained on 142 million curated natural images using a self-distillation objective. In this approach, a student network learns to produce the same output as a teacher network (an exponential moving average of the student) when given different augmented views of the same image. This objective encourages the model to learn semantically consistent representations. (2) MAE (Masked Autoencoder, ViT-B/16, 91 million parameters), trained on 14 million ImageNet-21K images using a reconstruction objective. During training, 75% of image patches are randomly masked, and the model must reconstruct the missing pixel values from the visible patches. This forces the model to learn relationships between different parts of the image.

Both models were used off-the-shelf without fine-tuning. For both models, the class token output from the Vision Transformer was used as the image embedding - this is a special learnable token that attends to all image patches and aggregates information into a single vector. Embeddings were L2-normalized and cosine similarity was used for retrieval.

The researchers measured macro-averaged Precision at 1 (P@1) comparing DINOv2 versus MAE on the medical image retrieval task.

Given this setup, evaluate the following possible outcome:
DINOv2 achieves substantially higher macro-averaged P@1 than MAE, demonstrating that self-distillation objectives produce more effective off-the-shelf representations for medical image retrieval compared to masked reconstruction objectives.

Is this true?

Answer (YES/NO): YES